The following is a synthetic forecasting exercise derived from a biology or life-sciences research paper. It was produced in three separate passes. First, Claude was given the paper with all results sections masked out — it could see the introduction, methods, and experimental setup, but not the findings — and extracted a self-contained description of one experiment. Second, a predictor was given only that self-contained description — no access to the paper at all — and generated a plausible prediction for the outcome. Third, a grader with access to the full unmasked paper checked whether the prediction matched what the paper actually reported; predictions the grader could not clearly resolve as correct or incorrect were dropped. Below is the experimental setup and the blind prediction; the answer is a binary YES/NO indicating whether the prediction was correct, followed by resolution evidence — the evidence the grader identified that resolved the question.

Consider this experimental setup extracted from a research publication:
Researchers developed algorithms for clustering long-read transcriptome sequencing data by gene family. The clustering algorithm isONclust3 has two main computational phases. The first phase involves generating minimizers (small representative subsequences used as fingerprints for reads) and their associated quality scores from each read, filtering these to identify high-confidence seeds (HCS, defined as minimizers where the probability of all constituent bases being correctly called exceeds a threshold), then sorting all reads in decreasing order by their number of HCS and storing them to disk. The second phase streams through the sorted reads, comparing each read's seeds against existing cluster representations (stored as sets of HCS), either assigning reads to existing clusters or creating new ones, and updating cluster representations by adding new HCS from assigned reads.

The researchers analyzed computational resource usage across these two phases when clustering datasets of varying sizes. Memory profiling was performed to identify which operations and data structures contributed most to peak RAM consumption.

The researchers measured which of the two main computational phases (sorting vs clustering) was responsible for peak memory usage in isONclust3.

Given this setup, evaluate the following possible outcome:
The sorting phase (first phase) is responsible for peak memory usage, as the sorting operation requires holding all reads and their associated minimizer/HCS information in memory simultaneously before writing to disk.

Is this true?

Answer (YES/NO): YES